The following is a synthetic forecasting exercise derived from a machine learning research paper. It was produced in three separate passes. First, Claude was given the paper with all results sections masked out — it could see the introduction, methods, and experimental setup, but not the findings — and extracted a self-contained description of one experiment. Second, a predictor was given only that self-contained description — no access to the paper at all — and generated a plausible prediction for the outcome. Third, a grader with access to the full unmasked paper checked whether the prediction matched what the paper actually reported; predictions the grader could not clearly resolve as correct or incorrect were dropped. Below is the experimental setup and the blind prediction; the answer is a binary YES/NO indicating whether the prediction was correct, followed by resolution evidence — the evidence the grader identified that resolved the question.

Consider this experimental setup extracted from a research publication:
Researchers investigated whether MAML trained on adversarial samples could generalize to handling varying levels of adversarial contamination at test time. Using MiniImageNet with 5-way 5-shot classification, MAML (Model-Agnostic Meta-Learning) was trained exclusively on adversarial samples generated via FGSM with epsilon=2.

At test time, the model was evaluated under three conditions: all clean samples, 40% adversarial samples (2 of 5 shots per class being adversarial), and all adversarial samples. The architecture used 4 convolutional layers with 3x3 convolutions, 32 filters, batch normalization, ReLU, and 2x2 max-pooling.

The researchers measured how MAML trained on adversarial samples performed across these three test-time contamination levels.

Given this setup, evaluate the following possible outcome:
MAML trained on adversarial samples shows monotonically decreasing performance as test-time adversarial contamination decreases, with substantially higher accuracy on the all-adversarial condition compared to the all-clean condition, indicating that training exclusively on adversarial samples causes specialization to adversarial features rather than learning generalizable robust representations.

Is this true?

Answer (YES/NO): YES